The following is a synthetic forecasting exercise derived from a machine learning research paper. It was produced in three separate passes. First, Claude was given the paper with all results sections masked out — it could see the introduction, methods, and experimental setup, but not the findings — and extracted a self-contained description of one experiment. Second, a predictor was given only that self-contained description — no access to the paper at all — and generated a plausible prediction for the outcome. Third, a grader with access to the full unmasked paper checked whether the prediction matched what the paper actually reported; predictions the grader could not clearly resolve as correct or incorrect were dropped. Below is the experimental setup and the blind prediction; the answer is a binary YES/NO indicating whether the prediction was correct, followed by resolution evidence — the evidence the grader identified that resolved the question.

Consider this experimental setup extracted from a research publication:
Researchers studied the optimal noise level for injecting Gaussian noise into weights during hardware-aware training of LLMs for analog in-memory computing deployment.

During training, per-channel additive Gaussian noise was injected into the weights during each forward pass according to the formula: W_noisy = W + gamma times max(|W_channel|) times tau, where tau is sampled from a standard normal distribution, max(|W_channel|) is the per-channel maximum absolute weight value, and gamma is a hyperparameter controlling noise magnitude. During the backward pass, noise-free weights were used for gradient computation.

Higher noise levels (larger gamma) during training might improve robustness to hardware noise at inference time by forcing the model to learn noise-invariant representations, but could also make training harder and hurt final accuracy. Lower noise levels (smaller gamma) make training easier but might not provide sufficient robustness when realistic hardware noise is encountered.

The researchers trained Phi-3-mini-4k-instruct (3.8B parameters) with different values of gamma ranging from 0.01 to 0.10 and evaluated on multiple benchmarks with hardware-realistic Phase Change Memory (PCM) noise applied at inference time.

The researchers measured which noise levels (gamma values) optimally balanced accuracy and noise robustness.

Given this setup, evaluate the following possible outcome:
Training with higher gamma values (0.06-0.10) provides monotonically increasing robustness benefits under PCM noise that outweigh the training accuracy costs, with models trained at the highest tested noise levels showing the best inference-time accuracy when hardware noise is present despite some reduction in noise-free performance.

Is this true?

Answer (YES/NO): NO